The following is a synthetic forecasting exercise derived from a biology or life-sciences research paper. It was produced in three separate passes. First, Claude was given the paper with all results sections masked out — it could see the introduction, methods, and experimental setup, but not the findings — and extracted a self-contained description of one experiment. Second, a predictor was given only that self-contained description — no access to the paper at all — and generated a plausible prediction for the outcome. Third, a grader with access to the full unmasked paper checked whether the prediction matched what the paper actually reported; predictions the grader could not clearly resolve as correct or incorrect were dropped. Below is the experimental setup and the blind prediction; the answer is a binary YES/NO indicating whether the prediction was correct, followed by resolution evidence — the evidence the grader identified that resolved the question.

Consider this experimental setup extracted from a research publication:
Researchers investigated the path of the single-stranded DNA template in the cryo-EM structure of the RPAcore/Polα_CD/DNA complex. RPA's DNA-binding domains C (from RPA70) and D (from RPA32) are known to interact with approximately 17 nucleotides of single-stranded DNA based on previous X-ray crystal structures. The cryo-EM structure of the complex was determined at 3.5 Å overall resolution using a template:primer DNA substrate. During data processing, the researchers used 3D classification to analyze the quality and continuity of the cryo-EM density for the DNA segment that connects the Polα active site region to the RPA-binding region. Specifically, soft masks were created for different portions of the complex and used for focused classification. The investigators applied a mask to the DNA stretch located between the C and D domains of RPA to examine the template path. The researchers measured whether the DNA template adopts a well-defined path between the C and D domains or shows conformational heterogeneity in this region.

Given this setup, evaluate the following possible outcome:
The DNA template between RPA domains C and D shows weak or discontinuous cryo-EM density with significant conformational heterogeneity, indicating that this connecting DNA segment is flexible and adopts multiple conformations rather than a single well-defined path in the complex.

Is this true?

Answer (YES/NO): NO